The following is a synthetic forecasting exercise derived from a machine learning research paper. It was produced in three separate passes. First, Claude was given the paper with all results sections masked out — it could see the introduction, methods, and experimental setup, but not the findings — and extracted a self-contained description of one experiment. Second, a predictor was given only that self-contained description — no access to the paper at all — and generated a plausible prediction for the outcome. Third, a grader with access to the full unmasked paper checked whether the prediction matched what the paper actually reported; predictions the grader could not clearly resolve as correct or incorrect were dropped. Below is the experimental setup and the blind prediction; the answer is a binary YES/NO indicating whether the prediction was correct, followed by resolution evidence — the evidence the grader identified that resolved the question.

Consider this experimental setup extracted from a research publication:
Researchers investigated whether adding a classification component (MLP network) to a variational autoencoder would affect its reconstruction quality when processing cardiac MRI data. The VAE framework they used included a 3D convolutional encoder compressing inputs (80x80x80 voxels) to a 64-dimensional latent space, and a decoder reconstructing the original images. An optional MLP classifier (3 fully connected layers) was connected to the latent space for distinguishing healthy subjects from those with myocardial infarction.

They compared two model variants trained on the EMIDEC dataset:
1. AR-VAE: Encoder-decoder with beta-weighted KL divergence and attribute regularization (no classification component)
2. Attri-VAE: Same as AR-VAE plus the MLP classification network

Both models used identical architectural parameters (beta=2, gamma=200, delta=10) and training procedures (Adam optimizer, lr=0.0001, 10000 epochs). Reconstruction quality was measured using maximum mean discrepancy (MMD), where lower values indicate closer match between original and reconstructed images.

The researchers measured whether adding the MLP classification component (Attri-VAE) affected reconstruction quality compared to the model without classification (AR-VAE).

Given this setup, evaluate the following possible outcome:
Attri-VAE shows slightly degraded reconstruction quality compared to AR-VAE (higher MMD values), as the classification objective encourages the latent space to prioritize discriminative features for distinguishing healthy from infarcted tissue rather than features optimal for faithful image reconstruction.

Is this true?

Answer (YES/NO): NO